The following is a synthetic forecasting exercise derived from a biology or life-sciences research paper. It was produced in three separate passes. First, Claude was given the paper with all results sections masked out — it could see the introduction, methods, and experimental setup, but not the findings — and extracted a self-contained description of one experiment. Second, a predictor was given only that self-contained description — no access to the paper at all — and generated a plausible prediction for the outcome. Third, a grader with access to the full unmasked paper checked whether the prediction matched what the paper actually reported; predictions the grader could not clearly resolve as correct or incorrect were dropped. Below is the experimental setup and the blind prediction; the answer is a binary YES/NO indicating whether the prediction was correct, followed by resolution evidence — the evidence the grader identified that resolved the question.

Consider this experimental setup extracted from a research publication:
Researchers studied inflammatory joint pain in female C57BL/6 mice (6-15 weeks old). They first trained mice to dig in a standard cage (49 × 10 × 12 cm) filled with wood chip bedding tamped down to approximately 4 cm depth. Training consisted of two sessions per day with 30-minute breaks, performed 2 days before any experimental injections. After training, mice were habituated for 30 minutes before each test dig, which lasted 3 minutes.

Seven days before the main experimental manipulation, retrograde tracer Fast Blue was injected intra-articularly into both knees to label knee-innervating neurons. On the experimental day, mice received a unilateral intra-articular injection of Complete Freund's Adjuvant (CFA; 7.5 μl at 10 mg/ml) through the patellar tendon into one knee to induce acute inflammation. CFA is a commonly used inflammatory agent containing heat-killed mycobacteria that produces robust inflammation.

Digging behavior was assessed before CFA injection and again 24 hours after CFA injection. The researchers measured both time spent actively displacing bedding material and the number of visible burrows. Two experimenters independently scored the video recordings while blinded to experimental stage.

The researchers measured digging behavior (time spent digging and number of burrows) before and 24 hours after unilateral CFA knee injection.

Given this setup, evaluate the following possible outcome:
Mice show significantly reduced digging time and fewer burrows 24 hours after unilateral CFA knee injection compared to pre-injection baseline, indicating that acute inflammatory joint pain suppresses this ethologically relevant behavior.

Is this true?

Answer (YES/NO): YES